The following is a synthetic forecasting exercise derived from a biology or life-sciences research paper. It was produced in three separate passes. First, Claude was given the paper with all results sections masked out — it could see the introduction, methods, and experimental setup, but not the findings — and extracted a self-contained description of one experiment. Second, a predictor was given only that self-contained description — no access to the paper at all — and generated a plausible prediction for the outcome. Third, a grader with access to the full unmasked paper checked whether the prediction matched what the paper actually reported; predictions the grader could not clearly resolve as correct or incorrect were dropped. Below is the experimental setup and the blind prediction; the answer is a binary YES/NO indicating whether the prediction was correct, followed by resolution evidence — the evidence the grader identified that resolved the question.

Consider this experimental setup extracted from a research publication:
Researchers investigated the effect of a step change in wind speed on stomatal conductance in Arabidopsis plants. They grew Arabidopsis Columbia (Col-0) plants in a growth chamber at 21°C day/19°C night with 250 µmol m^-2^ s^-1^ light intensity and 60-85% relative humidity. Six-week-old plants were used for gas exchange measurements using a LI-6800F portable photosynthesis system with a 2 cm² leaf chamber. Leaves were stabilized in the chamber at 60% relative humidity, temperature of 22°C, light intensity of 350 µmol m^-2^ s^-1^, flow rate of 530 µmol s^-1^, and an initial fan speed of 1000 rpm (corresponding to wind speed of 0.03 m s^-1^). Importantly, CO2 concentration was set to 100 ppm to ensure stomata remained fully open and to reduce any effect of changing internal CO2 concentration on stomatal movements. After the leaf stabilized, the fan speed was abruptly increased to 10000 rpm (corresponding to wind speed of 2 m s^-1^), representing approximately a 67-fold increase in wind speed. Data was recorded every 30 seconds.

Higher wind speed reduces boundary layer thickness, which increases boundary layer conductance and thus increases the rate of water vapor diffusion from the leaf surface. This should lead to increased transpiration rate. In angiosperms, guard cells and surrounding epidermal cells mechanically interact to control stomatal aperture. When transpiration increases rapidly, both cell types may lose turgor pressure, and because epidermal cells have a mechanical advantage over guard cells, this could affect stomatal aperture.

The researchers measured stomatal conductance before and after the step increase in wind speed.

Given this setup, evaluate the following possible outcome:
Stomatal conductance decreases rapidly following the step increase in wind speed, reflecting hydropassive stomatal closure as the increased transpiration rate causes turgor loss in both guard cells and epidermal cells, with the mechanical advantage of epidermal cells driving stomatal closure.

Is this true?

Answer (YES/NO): NO